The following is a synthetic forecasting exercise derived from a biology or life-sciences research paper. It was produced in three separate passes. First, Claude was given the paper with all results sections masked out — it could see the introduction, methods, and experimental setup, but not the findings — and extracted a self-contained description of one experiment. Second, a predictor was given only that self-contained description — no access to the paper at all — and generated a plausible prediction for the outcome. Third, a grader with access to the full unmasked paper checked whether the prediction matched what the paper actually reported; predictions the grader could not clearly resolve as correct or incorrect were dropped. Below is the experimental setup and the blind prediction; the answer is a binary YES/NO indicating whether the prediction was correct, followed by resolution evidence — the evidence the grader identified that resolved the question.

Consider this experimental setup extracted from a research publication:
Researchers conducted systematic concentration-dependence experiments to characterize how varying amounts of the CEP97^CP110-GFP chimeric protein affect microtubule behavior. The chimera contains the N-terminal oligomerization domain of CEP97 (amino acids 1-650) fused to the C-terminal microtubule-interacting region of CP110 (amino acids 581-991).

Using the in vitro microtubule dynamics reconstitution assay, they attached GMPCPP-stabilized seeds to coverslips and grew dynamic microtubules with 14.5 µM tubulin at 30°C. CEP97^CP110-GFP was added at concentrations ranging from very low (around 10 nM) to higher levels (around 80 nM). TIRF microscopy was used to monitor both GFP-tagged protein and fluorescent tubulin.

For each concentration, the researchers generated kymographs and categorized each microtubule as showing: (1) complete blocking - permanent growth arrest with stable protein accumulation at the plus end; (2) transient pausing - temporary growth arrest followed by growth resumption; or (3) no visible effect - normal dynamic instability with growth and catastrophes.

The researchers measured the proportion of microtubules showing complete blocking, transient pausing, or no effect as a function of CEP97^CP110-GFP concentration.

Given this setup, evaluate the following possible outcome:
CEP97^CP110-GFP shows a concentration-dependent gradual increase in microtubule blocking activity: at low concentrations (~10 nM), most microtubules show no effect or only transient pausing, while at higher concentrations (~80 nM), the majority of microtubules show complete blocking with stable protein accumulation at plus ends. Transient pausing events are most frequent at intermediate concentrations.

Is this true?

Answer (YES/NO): NO